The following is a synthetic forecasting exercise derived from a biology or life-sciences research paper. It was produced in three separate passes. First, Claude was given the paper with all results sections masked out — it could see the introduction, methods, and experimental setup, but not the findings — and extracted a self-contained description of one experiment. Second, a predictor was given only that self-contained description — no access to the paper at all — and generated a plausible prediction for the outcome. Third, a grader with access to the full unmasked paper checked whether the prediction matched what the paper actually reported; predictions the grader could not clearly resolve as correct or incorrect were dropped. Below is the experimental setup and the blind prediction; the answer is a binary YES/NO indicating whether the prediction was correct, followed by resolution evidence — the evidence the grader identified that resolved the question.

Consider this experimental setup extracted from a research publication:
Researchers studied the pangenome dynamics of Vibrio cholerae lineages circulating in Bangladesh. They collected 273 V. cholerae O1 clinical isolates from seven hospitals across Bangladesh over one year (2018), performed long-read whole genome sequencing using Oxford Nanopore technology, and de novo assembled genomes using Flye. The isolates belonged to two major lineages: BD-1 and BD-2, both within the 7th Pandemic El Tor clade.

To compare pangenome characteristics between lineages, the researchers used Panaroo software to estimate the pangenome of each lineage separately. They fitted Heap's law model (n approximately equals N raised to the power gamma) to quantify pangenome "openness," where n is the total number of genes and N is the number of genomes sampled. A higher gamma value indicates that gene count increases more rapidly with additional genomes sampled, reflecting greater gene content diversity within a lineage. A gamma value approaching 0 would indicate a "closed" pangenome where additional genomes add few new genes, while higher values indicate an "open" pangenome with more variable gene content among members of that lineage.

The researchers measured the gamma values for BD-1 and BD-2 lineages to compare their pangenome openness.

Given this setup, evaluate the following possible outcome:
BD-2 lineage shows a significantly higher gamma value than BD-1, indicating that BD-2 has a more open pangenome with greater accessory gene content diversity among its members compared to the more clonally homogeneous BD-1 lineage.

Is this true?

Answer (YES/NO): YES